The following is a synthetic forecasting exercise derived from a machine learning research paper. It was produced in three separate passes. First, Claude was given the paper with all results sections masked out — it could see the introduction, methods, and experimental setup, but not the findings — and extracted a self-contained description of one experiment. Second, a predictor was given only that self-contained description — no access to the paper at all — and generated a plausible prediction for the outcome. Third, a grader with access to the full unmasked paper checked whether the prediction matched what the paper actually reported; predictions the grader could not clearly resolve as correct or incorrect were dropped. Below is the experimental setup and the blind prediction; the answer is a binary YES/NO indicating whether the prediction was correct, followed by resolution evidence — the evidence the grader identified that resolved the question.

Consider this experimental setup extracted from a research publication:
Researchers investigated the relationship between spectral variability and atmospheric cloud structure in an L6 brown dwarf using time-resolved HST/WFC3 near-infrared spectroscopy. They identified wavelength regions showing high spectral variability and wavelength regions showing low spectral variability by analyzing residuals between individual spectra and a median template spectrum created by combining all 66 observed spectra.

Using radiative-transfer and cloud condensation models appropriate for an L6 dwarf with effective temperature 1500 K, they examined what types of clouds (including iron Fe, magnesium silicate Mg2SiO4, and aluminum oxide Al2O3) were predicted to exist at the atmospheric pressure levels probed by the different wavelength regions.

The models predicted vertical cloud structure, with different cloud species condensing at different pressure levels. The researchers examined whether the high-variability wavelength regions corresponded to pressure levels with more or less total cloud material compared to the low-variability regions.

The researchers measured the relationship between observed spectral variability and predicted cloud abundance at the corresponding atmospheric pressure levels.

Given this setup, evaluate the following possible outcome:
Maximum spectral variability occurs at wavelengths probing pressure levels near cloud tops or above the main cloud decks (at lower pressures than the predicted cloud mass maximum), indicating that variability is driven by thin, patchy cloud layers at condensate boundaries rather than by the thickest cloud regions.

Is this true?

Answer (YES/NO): NO